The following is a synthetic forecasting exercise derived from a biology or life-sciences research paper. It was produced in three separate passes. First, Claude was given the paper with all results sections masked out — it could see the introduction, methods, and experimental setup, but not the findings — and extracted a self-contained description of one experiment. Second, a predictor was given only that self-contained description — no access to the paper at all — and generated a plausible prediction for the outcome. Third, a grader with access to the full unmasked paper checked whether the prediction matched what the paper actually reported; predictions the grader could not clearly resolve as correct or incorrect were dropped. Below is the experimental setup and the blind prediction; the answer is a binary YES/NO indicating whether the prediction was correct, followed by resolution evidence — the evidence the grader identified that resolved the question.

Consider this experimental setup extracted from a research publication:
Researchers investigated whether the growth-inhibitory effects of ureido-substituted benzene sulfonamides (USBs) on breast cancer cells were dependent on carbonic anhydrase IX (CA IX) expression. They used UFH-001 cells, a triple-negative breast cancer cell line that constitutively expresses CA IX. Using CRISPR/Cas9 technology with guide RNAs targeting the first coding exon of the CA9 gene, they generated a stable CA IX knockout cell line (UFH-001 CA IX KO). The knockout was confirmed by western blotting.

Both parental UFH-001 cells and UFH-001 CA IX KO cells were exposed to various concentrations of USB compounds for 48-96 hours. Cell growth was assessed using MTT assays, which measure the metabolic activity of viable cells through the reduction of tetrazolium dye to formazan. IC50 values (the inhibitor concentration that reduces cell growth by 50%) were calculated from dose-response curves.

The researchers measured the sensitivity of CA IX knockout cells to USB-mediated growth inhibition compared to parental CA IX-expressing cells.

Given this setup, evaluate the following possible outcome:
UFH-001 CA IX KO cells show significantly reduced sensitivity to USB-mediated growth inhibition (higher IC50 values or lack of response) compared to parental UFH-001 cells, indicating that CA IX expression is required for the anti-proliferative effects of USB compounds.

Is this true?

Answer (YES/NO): NO